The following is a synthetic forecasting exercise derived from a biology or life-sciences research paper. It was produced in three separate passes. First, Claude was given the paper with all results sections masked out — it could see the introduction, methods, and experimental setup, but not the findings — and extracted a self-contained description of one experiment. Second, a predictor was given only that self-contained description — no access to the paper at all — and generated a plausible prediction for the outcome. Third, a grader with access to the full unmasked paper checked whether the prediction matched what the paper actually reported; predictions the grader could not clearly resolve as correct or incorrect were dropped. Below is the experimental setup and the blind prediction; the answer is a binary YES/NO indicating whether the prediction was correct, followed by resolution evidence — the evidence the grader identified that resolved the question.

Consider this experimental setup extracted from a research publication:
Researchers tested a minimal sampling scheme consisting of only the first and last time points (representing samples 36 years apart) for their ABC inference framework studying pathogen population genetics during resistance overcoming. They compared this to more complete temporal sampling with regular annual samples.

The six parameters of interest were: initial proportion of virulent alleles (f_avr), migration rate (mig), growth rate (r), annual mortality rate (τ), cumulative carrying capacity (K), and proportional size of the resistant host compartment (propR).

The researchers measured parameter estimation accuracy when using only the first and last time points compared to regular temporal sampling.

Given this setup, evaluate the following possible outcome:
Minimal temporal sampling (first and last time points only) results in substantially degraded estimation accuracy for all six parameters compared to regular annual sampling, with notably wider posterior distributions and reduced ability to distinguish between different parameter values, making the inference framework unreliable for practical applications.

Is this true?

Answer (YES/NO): NO